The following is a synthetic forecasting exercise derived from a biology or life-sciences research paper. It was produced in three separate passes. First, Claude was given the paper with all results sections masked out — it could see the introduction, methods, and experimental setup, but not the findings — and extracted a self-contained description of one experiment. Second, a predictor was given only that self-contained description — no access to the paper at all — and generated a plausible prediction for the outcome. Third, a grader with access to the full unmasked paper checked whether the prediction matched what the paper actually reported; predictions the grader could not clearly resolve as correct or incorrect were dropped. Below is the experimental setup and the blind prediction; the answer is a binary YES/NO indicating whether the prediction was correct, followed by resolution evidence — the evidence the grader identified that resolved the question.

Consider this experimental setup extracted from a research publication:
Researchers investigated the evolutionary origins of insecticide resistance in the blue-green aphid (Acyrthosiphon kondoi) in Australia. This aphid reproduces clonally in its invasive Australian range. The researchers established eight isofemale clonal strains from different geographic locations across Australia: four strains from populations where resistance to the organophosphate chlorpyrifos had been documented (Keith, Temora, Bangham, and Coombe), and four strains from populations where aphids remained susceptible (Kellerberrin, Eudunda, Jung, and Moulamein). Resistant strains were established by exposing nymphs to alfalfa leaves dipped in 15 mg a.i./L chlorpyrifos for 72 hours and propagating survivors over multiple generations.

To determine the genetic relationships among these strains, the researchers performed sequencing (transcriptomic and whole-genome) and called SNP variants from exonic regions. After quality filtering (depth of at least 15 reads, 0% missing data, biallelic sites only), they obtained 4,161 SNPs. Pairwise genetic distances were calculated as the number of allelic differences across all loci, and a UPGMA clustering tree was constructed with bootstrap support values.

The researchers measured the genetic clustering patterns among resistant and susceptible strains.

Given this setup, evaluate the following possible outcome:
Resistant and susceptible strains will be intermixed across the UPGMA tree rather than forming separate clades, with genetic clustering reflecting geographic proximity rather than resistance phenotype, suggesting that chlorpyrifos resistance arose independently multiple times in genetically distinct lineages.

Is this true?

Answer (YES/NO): NO